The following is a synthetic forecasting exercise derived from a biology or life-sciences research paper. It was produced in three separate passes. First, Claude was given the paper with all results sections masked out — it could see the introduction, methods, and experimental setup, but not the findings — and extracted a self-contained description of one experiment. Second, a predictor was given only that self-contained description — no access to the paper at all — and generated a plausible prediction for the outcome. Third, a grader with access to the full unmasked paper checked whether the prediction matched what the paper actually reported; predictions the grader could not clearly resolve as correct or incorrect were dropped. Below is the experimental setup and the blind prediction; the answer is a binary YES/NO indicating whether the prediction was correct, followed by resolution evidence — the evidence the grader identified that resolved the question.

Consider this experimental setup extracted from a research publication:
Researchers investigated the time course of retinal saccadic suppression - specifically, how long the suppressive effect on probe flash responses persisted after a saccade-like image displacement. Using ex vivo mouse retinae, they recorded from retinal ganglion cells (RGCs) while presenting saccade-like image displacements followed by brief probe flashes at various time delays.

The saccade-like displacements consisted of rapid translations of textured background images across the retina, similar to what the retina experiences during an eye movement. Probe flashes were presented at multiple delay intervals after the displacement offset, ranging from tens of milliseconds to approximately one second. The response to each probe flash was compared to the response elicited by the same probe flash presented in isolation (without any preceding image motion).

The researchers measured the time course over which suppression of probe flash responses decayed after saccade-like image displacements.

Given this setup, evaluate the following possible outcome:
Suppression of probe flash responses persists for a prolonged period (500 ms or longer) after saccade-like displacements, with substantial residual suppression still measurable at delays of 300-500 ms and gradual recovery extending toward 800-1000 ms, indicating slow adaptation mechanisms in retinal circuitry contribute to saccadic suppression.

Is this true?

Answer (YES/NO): NO